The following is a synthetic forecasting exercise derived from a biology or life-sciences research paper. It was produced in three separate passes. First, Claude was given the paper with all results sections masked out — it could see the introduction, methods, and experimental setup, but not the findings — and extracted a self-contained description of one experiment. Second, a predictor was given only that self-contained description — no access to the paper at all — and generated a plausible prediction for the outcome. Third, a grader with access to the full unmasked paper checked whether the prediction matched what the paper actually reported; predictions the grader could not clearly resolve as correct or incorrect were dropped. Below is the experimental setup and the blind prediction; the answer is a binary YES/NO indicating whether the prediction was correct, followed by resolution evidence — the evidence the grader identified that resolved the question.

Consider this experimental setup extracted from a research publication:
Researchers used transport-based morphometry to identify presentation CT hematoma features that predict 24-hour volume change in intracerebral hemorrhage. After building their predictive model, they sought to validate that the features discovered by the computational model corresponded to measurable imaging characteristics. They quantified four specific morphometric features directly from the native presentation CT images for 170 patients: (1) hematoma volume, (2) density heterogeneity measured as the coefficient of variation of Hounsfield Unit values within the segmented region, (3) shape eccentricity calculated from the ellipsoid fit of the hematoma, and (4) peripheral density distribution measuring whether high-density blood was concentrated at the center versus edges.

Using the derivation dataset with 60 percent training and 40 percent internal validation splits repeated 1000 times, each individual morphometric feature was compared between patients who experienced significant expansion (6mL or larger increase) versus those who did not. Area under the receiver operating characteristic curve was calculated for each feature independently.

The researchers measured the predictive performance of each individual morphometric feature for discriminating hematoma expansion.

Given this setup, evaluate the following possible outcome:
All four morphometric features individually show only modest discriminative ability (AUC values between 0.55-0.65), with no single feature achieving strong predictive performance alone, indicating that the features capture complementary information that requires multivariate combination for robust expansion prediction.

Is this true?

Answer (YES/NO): NO